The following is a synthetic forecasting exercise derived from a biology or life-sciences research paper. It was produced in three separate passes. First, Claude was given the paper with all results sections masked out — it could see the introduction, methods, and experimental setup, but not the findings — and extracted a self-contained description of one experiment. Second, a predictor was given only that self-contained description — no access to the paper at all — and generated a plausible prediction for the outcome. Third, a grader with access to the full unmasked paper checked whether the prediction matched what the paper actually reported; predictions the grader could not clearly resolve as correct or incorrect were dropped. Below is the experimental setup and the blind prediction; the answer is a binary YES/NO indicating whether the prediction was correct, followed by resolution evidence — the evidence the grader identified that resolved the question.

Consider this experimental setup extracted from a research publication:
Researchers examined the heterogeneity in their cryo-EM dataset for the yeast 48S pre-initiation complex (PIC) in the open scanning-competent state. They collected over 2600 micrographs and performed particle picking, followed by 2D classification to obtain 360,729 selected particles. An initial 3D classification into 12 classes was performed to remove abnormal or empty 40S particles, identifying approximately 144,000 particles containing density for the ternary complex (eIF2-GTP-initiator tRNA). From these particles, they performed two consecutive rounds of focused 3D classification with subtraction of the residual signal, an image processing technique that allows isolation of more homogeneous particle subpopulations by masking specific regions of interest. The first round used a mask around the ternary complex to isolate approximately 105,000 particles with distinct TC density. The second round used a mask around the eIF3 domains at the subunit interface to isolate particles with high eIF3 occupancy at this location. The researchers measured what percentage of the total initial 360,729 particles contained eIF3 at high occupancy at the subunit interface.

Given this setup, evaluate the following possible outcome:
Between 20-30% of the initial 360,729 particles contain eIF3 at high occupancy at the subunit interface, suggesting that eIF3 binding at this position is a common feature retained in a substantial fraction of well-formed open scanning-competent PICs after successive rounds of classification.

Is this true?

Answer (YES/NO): NO